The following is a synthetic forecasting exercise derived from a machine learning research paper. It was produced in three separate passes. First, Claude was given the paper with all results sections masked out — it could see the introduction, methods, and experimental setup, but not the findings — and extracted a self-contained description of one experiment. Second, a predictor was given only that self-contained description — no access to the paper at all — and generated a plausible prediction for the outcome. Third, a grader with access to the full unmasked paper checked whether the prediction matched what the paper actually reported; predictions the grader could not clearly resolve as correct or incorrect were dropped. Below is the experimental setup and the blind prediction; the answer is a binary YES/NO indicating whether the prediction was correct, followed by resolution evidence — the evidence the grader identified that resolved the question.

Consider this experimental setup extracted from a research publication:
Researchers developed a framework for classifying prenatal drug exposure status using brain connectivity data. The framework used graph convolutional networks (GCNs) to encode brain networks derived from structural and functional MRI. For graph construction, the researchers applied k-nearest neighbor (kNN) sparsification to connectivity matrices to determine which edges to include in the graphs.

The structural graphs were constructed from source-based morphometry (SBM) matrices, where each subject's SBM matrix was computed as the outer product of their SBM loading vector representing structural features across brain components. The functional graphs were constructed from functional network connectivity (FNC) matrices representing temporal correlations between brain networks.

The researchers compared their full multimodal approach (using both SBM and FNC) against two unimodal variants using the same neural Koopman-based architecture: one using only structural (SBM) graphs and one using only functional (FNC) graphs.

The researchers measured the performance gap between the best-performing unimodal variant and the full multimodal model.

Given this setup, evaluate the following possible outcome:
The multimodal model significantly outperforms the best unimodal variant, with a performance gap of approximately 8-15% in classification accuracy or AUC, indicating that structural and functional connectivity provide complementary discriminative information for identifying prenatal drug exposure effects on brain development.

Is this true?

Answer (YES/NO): NO